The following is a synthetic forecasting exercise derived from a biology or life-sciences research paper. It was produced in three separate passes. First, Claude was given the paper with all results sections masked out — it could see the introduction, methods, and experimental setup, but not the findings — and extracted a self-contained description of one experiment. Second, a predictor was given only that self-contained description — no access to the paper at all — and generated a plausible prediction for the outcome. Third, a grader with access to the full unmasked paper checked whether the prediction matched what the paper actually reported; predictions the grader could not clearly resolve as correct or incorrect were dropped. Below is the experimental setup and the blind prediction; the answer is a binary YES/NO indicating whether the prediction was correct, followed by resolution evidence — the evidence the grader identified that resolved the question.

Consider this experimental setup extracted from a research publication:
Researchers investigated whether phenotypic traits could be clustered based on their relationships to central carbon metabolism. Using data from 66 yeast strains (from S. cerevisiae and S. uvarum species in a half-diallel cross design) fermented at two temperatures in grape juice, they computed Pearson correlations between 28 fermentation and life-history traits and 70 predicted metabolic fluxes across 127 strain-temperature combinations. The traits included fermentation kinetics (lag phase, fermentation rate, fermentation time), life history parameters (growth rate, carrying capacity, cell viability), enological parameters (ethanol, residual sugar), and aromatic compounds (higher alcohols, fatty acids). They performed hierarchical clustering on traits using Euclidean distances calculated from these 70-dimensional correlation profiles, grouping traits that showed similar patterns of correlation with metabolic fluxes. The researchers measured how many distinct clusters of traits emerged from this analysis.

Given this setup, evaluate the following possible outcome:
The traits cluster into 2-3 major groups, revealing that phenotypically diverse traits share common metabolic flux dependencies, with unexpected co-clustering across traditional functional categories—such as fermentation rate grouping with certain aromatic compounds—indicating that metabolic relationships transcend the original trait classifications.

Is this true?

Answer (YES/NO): NO